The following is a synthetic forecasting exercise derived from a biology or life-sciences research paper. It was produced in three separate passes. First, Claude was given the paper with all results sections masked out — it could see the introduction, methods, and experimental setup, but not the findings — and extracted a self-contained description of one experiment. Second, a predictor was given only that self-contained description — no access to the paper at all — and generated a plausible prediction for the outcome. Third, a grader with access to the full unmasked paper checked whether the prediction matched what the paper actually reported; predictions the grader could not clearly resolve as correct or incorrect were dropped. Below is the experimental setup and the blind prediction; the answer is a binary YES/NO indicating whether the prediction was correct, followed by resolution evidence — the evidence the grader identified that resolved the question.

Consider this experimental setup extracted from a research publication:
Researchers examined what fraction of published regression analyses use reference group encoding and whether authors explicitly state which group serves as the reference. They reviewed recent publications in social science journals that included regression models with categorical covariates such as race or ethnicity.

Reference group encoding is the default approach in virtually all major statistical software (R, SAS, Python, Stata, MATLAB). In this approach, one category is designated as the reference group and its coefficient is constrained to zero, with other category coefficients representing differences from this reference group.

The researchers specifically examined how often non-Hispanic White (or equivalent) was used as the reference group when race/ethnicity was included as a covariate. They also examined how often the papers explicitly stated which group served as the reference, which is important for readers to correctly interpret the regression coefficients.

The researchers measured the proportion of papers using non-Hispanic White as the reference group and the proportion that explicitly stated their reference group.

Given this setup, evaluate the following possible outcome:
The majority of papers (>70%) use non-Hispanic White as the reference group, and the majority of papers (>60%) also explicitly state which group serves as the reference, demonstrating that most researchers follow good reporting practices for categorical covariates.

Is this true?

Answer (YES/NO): NO